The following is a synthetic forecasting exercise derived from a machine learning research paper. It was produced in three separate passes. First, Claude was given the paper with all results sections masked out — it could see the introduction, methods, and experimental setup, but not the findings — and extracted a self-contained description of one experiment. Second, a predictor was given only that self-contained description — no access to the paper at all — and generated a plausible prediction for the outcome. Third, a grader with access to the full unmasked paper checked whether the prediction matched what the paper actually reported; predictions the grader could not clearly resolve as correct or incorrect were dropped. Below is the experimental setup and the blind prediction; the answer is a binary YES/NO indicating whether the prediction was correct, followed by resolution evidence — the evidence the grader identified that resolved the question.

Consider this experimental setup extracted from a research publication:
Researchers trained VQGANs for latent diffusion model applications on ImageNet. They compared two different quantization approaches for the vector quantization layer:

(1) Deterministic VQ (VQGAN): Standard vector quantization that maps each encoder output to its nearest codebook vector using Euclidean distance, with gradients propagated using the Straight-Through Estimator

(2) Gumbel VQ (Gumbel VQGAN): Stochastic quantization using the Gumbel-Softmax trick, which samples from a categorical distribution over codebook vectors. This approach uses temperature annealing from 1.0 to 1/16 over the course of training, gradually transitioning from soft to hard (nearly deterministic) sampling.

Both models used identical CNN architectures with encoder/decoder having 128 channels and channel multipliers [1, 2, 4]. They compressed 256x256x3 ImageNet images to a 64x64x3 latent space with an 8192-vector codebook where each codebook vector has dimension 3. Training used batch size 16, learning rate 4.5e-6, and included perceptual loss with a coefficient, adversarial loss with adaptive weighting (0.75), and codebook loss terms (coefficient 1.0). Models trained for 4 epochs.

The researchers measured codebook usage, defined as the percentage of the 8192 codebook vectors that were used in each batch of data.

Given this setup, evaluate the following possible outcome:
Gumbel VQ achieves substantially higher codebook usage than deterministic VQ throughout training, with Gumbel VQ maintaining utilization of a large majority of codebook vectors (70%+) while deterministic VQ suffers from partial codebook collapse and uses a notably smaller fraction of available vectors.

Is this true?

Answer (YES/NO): NO